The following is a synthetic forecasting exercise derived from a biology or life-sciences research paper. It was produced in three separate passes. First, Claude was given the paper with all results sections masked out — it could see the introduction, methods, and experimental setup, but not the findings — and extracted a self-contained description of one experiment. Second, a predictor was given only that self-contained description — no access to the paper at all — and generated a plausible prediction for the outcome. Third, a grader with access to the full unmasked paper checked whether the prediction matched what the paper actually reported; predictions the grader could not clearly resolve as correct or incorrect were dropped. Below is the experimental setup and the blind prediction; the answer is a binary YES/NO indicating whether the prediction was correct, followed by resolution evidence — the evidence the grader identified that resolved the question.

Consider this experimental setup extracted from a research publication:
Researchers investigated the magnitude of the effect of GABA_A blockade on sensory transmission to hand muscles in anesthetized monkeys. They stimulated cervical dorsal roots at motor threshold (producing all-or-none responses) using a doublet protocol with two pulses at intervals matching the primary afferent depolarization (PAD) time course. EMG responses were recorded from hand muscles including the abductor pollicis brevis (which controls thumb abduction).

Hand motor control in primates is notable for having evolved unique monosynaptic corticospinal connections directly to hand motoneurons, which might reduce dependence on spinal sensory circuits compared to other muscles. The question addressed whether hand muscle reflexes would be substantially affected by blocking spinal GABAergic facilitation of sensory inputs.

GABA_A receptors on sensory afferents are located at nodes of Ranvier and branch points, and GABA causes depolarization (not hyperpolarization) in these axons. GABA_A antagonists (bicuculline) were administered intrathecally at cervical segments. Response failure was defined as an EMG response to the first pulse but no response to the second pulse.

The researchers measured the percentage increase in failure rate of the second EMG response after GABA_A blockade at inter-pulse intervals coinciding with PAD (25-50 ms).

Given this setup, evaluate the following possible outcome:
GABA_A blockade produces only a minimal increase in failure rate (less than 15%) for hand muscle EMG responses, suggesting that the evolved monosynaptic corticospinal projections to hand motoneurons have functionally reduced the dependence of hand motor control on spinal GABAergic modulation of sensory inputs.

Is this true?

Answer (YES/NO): NO